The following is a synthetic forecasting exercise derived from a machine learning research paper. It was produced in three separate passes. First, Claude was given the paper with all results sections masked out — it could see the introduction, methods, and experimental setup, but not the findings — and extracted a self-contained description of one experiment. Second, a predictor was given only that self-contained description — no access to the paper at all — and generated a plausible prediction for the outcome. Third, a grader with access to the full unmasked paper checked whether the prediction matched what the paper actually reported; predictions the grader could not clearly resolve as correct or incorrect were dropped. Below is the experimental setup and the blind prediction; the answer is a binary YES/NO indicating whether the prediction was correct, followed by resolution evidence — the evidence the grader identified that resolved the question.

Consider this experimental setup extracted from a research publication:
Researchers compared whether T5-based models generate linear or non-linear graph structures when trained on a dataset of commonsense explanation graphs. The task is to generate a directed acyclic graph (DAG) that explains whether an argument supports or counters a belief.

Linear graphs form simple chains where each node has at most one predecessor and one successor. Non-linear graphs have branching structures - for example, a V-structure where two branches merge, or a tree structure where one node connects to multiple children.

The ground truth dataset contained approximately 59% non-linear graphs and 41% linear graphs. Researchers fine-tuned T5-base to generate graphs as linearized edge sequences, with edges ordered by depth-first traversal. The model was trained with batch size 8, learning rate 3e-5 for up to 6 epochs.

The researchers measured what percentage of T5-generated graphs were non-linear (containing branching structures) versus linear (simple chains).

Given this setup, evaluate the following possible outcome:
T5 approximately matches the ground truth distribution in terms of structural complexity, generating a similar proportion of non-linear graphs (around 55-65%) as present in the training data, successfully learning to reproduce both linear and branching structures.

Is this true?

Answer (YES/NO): NO